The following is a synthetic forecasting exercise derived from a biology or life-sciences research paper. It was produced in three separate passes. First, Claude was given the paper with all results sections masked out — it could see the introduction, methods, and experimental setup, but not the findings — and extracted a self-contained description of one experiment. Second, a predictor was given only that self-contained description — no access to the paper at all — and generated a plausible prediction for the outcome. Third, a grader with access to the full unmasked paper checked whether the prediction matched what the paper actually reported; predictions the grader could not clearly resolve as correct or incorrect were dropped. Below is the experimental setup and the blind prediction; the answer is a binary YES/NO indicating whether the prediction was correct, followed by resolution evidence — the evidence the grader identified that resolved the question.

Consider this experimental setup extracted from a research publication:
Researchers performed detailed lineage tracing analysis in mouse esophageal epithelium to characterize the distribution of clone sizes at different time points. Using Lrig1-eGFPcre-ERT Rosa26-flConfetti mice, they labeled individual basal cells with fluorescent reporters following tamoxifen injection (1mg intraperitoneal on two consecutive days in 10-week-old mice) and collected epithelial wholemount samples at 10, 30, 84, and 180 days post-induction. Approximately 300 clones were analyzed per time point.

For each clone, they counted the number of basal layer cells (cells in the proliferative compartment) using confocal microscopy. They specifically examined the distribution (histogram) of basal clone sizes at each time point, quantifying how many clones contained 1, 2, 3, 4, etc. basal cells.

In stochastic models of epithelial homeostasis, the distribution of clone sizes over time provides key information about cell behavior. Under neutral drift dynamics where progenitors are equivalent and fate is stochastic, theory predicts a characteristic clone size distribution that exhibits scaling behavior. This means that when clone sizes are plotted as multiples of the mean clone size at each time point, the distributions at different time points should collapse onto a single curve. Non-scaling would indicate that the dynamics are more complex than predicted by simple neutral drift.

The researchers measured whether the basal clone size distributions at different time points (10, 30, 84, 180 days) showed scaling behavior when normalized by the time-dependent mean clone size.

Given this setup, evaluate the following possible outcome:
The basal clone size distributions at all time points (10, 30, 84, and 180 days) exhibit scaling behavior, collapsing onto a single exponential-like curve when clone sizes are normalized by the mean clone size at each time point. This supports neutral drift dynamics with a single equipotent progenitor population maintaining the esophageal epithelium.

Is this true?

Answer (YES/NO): NO